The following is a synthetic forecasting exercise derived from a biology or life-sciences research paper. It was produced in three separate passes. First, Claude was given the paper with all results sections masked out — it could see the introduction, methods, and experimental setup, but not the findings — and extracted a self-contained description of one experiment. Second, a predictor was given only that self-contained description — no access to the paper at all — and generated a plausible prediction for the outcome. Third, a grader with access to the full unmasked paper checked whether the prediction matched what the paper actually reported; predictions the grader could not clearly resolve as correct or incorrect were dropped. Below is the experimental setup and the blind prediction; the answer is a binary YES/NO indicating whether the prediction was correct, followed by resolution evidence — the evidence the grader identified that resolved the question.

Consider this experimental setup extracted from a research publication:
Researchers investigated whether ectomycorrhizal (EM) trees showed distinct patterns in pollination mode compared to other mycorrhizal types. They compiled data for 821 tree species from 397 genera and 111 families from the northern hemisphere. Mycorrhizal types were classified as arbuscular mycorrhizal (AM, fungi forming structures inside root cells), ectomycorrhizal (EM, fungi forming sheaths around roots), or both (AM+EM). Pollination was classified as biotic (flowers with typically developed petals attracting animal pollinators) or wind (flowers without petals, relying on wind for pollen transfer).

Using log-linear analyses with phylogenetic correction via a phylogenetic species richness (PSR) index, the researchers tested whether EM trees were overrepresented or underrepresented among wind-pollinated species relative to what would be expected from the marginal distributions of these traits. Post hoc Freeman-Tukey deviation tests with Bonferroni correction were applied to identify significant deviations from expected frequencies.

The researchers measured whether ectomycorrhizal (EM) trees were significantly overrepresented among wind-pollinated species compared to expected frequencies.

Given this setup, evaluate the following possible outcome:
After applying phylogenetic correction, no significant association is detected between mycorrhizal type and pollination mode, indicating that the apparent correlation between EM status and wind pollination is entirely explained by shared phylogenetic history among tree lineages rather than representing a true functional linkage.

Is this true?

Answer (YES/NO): NO